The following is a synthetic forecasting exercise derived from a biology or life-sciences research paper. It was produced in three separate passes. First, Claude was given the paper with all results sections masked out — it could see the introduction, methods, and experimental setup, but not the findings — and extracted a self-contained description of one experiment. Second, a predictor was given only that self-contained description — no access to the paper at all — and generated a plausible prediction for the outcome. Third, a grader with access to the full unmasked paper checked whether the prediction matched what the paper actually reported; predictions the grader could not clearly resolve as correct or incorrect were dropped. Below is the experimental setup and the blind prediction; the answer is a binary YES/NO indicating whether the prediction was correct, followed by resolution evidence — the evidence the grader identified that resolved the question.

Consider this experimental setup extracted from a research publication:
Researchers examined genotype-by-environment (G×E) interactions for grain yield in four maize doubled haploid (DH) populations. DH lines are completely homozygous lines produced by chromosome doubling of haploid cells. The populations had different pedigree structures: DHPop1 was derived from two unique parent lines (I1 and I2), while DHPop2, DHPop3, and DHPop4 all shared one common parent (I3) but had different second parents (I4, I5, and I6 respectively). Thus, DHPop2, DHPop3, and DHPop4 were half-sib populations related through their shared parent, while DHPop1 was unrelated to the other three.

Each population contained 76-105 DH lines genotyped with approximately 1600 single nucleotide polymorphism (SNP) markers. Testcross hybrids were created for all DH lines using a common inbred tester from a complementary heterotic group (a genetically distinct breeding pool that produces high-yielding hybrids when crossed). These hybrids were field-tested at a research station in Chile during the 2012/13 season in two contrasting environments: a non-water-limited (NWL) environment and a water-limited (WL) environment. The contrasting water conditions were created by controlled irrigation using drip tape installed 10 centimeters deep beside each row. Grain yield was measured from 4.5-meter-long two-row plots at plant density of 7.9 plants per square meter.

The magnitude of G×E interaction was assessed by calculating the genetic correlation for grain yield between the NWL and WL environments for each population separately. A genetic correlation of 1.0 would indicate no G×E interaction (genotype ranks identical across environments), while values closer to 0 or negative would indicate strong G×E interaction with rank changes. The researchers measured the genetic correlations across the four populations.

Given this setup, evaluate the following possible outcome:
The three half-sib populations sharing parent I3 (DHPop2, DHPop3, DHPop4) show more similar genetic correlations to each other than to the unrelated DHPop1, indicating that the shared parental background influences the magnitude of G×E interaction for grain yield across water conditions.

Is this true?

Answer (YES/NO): NO